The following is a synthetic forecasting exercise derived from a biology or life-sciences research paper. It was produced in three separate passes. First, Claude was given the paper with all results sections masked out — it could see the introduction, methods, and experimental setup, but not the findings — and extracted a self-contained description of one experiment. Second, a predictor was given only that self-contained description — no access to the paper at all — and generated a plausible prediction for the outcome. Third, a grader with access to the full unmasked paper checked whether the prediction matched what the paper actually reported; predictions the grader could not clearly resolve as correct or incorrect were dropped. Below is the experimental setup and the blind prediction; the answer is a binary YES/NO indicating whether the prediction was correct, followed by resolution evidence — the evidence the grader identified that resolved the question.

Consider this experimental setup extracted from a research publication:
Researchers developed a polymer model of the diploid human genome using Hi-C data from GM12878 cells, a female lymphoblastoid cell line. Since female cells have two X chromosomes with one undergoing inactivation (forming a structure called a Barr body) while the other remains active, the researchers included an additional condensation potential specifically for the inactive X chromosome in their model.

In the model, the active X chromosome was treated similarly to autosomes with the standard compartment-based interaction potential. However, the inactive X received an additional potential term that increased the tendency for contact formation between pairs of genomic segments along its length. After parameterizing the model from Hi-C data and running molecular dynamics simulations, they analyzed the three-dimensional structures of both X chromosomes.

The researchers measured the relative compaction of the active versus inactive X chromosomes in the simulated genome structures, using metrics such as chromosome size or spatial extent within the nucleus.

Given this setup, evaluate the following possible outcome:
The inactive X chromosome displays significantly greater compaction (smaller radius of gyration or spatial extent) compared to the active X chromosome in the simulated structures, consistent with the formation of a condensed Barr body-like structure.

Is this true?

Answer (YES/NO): YES